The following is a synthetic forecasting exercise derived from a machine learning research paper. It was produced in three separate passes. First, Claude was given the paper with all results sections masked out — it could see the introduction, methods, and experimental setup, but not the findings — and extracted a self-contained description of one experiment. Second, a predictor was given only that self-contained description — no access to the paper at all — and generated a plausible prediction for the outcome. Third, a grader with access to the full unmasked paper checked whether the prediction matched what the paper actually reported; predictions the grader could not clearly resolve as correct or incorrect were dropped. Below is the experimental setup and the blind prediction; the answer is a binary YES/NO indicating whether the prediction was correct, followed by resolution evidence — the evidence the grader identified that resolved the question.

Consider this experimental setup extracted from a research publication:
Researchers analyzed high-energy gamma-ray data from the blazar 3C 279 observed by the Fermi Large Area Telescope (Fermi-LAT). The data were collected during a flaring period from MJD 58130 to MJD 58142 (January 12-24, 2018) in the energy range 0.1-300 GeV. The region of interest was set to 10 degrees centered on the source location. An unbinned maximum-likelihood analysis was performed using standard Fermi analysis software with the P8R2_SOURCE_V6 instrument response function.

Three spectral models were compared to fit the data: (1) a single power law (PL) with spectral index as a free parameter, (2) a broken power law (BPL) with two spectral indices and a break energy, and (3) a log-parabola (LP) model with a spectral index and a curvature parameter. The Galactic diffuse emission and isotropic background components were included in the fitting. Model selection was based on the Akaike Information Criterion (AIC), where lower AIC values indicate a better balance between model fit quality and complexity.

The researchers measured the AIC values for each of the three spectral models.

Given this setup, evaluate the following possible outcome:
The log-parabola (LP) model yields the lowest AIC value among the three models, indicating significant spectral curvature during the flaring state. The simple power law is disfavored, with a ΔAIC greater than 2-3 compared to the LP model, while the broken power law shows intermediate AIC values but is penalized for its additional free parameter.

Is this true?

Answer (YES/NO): NO